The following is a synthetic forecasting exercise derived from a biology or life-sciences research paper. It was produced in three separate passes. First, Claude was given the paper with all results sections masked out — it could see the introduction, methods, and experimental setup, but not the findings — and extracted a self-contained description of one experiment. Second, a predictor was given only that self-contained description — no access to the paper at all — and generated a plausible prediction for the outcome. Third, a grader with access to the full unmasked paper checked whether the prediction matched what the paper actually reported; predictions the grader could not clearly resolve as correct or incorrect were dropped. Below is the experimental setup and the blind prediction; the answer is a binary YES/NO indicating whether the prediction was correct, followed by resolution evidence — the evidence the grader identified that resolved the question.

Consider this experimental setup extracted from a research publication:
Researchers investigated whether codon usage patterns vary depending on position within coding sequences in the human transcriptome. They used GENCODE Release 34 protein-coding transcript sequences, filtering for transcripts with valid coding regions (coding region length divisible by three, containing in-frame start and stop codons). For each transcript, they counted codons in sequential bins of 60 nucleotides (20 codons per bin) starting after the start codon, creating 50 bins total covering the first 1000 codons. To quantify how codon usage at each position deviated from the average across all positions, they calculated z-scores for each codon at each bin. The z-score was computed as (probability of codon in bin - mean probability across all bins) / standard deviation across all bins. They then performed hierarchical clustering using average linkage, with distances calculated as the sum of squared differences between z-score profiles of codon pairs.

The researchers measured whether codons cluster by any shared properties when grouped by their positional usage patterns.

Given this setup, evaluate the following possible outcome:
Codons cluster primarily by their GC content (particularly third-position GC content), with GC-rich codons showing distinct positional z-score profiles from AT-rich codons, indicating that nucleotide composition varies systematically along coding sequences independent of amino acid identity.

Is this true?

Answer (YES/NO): NO